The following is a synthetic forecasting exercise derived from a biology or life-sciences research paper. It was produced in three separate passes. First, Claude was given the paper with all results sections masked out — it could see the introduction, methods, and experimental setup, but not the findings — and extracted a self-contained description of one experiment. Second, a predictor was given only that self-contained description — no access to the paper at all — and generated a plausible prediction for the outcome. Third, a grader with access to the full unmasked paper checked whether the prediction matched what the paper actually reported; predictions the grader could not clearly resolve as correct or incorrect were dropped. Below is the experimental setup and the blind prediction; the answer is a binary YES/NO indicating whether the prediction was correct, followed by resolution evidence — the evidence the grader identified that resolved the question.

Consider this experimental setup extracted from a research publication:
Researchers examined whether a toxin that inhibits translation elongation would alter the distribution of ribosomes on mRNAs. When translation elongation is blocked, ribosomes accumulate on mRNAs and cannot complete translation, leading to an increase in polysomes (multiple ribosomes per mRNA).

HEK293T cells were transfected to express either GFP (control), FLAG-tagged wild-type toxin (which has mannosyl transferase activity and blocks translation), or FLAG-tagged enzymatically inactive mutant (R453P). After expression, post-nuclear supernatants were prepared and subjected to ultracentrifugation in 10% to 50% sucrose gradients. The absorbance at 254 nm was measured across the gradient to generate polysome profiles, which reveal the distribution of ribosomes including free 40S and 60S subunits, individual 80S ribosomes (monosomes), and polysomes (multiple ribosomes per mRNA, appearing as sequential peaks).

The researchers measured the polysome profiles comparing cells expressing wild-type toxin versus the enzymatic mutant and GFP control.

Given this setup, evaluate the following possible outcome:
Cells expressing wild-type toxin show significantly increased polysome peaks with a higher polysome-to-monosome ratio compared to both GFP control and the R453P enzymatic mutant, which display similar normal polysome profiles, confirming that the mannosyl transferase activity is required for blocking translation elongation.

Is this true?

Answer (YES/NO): YES